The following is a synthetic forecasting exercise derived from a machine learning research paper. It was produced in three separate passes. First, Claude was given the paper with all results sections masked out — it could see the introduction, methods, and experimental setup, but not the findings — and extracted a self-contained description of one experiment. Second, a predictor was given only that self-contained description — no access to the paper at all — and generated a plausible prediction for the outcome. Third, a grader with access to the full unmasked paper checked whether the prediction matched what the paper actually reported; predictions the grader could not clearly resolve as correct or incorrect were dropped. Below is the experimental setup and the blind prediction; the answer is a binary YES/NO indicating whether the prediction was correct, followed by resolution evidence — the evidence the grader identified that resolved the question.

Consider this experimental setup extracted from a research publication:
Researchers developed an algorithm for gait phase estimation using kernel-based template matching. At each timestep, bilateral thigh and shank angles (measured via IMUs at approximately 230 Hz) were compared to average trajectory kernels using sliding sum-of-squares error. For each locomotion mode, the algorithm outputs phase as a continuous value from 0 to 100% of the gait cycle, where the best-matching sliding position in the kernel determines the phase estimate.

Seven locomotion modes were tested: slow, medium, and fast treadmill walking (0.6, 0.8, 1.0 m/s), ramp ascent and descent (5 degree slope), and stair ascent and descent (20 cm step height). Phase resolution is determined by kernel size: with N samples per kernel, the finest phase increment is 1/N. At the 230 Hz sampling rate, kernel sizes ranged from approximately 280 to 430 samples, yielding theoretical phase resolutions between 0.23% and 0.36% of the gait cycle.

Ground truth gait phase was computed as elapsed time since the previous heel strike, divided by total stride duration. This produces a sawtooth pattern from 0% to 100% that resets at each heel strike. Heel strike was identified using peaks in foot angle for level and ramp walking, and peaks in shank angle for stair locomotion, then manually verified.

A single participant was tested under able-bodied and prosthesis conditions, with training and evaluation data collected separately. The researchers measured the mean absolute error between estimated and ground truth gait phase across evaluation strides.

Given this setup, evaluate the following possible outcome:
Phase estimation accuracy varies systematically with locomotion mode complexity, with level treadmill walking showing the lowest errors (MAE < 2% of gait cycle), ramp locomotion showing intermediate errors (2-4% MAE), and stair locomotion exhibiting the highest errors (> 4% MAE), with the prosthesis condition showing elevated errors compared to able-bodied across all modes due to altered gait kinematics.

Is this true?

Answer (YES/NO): NO